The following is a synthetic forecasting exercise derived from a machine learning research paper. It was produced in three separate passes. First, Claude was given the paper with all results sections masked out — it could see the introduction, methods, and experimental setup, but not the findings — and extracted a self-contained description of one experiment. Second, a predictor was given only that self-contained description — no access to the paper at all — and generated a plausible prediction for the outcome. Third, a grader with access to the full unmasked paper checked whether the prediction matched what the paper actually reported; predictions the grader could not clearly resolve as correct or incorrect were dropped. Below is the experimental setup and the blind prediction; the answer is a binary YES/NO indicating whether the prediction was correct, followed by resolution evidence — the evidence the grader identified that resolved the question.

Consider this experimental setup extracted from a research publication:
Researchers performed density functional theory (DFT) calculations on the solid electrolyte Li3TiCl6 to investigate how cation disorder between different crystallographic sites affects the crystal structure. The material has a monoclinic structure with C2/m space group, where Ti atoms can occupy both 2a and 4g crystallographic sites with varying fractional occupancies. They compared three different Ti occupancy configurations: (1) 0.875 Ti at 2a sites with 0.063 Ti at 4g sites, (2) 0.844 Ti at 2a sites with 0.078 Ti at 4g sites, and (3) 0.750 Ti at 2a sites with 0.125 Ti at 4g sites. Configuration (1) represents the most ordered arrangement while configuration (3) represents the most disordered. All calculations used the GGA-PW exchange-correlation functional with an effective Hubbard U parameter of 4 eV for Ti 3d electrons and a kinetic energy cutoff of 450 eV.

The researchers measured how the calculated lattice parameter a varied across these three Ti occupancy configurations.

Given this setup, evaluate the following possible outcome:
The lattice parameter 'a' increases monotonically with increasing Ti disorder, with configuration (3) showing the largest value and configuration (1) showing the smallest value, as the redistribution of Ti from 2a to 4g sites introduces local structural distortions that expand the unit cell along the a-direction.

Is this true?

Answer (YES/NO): NO